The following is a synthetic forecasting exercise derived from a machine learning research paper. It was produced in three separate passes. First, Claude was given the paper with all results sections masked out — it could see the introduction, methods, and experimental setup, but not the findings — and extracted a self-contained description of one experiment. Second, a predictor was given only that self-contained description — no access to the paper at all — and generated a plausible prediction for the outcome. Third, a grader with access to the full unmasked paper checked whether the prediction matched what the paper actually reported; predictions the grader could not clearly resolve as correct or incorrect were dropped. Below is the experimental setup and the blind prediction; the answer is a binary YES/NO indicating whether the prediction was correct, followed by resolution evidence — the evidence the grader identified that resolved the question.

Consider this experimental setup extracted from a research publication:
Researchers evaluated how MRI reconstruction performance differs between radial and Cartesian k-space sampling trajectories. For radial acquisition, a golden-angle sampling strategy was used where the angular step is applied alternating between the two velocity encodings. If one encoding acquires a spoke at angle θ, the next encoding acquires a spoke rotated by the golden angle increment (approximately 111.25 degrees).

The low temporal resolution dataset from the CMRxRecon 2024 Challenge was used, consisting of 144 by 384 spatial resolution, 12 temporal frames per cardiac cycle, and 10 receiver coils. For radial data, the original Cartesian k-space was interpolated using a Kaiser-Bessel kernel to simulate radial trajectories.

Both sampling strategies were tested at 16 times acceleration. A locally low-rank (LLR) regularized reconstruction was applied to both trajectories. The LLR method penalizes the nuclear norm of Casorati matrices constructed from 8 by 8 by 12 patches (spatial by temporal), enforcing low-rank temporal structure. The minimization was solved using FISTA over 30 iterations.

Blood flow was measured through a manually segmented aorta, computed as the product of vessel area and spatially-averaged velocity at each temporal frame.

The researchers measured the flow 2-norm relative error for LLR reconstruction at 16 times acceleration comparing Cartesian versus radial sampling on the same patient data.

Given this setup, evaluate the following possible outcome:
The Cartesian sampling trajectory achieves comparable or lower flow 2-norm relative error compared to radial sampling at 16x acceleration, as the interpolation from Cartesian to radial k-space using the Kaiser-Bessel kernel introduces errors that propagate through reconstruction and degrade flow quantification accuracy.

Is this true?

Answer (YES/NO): NO